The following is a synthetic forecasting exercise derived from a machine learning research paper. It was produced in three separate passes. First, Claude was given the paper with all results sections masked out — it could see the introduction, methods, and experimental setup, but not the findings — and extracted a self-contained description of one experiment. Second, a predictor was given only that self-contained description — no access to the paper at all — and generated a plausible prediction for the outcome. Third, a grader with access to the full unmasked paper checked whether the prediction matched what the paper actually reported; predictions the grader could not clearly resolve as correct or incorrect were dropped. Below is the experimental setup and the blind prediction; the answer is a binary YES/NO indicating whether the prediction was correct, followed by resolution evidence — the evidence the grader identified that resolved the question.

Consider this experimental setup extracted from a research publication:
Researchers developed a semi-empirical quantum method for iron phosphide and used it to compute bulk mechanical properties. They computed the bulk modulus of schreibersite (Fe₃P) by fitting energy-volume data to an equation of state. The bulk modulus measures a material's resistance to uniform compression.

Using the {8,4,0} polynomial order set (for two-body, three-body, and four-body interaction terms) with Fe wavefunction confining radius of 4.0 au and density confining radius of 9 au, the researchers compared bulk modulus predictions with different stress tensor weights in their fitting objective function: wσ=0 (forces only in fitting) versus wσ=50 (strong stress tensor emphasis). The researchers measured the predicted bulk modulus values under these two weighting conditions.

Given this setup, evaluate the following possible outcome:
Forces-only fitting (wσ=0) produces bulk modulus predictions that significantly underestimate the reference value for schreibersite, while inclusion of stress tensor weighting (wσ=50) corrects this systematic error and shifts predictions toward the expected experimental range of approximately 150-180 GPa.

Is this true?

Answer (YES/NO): NO